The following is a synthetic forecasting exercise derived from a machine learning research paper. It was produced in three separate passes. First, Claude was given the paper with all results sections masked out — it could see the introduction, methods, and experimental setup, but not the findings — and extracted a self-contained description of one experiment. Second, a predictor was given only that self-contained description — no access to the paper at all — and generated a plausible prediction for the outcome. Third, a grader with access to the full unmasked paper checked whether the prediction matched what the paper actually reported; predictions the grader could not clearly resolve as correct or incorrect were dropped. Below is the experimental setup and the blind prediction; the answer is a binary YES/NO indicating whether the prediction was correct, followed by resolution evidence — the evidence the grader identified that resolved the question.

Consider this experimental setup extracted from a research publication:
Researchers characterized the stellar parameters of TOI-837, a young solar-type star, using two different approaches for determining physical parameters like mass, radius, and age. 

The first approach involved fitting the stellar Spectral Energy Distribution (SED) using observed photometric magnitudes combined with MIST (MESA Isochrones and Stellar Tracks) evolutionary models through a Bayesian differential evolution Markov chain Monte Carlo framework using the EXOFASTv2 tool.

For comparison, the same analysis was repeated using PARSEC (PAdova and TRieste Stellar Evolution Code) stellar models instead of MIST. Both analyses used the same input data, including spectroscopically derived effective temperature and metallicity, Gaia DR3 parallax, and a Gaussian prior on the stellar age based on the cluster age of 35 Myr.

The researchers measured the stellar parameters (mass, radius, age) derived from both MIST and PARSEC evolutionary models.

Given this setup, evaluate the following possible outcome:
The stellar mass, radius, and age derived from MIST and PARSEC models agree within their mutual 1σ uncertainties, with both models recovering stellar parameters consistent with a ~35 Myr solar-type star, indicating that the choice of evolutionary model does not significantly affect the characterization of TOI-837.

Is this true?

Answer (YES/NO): YES